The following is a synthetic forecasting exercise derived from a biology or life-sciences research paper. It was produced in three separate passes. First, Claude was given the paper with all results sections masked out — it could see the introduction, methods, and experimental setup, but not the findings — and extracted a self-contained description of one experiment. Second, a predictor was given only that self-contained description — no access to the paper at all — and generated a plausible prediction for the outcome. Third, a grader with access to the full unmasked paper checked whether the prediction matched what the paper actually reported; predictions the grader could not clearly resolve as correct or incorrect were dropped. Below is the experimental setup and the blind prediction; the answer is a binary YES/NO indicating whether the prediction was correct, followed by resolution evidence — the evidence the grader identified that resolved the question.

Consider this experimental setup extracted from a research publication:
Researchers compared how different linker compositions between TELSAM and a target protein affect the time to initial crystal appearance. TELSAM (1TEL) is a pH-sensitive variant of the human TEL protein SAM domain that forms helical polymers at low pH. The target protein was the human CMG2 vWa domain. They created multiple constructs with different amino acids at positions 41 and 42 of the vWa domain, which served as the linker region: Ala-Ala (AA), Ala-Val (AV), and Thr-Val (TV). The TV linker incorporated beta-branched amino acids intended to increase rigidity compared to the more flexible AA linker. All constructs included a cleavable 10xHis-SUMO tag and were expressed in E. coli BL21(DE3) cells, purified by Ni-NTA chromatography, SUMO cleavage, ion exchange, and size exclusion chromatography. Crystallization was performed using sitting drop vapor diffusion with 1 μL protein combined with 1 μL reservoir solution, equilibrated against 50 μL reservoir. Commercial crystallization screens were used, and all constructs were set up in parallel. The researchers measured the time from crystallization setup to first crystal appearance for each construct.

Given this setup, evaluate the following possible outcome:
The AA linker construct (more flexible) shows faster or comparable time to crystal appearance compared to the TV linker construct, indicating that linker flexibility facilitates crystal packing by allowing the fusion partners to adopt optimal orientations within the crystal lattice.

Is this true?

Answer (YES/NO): NO